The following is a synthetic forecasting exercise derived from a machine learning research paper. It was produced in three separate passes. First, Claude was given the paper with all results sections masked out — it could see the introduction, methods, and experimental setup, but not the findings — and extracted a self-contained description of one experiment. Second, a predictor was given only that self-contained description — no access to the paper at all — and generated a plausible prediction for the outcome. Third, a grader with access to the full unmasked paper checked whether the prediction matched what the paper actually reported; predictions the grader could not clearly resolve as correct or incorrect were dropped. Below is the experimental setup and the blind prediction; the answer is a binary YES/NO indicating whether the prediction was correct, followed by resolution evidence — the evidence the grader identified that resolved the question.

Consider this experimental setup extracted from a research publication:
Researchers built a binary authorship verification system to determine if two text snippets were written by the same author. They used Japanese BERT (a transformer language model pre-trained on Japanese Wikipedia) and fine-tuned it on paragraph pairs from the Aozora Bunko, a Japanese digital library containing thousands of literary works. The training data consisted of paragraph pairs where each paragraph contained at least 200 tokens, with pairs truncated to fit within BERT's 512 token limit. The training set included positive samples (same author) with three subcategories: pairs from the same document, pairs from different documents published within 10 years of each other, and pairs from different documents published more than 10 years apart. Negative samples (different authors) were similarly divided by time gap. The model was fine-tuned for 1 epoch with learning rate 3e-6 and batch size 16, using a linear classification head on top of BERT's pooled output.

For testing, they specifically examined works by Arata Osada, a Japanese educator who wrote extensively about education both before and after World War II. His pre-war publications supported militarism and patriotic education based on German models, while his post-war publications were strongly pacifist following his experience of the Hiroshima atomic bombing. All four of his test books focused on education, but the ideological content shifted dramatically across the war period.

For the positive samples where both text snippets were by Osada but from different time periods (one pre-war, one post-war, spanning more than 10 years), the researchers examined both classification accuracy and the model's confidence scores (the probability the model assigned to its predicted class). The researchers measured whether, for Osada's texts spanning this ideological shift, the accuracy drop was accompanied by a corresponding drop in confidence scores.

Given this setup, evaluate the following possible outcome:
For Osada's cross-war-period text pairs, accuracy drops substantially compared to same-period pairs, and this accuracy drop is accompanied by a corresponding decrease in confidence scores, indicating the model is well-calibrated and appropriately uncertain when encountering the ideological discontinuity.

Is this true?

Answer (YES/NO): NO